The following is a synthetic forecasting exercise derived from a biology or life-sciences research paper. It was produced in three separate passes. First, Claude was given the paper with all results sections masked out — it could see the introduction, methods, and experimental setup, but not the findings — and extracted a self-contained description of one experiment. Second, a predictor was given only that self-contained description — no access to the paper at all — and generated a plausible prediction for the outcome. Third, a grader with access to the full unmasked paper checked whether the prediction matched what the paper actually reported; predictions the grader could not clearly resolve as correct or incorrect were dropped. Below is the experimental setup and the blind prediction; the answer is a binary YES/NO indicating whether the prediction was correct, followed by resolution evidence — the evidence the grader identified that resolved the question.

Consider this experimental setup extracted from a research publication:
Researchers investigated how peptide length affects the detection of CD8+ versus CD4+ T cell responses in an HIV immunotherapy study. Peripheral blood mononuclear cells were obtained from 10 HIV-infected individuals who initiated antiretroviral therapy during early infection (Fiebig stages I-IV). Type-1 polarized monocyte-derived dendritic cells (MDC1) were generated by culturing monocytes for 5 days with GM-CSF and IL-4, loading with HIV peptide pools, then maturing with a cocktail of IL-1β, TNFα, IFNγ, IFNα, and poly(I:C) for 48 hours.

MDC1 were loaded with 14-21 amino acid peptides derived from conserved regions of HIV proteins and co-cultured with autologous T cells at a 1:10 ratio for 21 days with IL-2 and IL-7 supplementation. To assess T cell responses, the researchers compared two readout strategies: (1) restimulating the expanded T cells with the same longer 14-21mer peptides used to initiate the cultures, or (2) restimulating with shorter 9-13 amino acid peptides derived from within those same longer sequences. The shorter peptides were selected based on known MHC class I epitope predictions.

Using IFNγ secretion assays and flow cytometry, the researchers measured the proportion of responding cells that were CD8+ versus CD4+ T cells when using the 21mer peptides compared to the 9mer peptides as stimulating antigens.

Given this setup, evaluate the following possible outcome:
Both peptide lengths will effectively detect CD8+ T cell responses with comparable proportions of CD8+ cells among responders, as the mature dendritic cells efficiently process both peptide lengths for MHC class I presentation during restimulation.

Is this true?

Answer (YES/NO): NO